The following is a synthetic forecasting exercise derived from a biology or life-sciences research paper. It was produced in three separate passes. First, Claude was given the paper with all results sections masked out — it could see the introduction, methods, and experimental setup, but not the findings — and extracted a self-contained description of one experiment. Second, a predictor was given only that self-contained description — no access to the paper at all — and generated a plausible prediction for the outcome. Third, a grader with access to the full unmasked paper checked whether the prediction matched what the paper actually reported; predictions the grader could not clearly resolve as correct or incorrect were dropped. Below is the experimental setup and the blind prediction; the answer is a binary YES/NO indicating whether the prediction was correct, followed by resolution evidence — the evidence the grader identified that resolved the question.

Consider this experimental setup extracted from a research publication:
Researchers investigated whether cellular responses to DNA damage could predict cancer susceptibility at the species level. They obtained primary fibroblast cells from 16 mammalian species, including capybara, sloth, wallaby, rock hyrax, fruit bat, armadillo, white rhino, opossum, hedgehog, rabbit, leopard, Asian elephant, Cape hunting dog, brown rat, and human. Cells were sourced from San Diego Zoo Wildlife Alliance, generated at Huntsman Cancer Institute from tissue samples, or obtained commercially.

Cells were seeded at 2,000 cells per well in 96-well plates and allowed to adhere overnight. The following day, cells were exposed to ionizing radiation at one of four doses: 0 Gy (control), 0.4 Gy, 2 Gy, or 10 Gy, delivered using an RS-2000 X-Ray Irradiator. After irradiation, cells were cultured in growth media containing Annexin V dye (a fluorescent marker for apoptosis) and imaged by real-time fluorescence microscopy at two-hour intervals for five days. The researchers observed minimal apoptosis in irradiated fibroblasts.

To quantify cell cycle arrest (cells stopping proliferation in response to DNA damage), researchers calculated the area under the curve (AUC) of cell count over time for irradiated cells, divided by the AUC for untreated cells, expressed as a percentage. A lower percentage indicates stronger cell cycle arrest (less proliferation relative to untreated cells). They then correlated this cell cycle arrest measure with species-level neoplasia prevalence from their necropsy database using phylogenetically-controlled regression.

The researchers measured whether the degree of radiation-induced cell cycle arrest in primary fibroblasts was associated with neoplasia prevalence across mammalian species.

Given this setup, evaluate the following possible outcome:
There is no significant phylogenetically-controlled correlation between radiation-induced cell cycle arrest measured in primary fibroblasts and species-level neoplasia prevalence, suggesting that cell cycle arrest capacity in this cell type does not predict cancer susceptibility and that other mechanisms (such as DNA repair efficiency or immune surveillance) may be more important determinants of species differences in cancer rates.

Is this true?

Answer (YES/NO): YES